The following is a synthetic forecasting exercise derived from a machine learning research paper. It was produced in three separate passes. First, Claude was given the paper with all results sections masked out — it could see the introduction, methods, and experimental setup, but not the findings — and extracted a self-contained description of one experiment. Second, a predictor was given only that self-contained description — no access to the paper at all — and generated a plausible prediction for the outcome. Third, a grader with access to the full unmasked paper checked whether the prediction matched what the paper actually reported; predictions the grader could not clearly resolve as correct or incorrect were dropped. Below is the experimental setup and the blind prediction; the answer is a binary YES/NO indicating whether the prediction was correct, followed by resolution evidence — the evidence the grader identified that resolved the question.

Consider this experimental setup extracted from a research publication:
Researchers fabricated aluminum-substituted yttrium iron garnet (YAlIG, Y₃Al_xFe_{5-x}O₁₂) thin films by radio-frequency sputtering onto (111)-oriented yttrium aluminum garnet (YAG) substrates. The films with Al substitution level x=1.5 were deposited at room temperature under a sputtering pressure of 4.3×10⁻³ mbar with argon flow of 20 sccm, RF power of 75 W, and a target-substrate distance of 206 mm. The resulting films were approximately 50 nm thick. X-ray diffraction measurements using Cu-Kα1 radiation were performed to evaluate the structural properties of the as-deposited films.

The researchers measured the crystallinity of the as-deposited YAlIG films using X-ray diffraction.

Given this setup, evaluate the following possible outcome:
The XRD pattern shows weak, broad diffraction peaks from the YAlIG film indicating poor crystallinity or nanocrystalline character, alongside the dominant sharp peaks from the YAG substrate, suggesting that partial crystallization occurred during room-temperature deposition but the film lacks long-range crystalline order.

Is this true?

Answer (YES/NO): NO